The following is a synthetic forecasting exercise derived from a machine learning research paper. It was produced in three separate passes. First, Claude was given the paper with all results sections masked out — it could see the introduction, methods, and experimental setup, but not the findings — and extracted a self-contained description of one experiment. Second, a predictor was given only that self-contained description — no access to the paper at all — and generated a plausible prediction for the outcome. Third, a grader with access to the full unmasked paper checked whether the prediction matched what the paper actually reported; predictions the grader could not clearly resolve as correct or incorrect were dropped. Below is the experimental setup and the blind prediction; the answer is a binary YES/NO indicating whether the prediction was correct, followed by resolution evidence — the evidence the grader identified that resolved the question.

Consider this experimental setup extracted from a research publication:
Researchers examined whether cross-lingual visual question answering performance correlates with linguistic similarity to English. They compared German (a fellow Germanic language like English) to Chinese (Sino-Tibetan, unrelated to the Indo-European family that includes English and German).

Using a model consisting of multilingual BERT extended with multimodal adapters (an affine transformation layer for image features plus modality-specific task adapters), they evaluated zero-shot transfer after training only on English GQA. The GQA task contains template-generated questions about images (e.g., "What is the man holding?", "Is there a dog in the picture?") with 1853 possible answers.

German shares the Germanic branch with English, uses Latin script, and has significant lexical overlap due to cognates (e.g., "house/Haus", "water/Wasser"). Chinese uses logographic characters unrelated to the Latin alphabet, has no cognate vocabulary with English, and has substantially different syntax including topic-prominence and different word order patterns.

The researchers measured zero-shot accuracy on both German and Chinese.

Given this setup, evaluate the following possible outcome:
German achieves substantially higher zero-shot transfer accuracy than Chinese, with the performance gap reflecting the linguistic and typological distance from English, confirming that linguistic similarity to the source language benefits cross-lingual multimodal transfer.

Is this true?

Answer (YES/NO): NO